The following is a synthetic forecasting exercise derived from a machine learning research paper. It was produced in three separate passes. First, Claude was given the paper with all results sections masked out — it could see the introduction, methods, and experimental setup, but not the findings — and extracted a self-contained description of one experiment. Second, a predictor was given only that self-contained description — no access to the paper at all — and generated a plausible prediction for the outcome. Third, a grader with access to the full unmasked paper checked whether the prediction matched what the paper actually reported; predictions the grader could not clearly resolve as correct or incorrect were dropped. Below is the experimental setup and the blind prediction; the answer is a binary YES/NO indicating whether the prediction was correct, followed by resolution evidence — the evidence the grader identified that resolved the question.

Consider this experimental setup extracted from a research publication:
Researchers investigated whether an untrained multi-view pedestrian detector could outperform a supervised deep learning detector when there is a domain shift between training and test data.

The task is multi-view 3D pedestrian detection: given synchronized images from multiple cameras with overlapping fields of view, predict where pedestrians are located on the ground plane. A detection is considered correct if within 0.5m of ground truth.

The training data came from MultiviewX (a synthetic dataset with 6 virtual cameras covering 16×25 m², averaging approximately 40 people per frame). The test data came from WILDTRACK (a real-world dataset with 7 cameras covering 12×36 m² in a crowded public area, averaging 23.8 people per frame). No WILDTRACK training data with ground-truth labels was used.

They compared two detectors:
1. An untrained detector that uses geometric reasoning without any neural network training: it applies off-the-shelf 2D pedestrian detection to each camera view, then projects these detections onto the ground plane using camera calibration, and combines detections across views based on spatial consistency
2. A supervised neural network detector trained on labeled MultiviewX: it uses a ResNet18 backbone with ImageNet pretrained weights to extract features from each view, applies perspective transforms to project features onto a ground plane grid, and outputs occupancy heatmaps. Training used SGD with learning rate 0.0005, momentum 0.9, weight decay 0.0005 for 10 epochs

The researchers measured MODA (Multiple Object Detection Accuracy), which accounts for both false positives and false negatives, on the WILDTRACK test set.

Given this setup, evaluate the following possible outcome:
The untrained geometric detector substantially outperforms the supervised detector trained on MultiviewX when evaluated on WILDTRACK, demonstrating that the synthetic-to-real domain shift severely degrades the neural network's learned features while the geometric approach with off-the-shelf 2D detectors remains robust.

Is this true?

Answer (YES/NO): YES